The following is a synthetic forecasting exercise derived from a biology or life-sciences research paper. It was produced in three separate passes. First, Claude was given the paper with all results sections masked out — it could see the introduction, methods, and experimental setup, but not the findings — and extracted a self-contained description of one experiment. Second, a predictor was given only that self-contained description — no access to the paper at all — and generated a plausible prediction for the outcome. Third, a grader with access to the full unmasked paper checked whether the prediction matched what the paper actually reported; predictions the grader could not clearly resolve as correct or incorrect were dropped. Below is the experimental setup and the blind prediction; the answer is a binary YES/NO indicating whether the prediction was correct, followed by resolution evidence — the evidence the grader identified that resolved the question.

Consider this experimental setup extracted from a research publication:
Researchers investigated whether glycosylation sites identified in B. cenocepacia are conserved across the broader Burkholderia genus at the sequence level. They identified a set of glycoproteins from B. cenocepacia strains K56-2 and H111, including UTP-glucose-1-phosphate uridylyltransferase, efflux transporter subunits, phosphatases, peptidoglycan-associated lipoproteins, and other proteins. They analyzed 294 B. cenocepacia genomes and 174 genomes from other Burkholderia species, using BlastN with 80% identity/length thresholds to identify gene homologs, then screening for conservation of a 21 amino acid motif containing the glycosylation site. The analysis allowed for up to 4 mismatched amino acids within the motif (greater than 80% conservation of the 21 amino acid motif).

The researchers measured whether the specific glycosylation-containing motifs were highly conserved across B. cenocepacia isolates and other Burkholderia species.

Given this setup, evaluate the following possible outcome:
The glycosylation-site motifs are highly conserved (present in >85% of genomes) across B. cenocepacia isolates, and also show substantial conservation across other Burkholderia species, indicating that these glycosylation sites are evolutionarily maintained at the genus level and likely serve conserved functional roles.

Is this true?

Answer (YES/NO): YES